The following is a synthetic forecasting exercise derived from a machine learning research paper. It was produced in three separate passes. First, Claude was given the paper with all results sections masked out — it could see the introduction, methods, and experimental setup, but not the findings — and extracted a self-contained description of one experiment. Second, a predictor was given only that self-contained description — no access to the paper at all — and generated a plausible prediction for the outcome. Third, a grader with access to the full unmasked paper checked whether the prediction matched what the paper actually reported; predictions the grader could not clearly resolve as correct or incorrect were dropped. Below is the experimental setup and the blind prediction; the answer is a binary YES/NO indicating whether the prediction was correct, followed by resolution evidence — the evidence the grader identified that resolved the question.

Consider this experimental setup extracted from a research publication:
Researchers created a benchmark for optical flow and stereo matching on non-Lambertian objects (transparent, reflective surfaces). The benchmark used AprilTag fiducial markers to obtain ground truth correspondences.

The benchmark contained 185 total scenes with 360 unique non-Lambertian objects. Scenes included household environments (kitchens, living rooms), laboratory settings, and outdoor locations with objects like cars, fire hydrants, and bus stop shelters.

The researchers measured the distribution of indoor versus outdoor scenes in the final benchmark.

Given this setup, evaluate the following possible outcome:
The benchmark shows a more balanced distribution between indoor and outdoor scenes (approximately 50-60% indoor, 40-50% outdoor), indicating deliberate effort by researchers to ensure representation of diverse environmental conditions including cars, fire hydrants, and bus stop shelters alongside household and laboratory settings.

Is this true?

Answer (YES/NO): NO